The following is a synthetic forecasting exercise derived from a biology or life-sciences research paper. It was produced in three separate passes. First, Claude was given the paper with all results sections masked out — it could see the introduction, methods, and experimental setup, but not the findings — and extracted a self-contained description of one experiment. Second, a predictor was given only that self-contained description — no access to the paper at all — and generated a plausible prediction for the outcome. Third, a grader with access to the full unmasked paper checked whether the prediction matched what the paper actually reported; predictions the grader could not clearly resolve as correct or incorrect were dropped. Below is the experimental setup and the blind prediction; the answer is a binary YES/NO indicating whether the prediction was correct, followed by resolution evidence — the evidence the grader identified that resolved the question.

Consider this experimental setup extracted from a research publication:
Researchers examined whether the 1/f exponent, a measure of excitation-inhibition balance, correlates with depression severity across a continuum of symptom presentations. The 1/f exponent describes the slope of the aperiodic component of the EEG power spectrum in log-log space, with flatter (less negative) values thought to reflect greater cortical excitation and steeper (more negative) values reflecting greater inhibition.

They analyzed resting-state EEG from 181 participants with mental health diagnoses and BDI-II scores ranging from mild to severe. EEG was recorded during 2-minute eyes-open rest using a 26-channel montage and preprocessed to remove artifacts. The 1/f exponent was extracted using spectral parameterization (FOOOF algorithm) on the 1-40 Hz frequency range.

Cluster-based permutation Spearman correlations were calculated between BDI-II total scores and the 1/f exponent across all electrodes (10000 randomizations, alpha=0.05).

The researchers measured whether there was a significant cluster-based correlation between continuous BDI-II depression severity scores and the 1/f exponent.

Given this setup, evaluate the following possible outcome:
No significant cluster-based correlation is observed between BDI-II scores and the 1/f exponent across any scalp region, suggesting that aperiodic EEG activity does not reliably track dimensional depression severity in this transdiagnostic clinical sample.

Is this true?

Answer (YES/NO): YES